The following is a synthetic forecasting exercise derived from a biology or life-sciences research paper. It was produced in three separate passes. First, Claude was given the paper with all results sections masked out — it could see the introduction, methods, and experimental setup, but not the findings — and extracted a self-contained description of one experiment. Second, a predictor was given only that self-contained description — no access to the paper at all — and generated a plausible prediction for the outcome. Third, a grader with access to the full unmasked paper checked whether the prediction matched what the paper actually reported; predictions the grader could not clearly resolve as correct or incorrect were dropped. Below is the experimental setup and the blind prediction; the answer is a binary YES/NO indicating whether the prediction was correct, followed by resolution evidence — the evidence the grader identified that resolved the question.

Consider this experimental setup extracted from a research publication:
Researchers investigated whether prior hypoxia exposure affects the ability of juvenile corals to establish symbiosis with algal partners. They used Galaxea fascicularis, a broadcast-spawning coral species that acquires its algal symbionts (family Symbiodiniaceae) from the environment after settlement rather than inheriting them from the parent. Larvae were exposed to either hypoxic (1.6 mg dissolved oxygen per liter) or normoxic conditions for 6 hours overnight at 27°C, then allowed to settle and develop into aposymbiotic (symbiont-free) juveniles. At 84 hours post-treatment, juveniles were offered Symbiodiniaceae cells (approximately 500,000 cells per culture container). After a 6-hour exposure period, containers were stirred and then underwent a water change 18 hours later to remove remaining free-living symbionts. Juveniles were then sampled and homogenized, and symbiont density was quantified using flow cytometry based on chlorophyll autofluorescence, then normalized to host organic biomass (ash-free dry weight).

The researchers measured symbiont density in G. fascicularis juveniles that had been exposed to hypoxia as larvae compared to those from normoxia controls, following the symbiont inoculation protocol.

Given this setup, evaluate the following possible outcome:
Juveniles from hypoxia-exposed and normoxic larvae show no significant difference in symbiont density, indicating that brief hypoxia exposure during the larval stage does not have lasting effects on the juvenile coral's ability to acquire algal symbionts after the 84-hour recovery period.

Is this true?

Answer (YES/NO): NO